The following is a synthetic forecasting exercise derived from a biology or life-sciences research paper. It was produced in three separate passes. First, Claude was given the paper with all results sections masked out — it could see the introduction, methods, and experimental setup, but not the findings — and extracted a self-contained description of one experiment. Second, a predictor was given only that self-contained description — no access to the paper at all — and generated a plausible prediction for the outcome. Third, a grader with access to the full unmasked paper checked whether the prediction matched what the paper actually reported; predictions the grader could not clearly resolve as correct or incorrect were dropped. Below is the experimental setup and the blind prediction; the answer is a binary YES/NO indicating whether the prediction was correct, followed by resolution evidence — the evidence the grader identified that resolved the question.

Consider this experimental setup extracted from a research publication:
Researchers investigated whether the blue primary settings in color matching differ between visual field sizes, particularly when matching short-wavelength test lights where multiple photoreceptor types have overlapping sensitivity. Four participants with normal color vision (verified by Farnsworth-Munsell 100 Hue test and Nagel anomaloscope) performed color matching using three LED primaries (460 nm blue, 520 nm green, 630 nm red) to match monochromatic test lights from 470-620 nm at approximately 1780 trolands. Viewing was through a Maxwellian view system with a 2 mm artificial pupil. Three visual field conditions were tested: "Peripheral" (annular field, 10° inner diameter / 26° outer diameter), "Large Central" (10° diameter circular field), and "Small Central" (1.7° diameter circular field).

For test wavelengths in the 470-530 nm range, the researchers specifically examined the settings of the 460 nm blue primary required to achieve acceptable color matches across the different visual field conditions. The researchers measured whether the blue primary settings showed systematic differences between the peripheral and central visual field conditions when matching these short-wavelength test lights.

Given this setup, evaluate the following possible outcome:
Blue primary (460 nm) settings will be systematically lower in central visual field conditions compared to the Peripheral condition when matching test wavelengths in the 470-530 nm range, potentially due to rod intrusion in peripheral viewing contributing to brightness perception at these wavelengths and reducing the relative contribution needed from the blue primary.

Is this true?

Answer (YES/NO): NO